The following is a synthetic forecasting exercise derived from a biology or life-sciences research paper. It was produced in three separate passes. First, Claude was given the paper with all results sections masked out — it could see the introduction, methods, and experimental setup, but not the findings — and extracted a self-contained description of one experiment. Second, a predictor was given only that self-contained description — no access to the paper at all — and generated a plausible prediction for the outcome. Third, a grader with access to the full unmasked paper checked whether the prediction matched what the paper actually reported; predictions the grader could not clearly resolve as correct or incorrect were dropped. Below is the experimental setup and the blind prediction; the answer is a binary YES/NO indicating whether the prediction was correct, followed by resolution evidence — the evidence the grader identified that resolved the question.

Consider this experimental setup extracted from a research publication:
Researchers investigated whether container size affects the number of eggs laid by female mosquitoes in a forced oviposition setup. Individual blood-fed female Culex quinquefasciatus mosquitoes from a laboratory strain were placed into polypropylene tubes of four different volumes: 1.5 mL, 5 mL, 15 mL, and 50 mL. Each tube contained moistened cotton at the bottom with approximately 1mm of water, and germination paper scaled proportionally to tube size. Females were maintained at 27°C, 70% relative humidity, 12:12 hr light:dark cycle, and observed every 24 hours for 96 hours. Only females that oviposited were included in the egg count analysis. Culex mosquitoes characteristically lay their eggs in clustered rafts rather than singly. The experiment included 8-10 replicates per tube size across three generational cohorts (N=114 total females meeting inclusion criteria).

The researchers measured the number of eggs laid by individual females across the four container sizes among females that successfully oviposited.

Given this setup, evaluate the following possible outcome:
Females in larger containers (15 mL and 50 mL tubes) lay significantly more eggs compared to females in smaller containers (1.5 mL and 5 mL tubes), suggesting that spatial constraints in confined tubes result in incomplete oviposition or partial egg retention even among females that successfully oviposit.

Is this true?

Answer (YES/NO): NO